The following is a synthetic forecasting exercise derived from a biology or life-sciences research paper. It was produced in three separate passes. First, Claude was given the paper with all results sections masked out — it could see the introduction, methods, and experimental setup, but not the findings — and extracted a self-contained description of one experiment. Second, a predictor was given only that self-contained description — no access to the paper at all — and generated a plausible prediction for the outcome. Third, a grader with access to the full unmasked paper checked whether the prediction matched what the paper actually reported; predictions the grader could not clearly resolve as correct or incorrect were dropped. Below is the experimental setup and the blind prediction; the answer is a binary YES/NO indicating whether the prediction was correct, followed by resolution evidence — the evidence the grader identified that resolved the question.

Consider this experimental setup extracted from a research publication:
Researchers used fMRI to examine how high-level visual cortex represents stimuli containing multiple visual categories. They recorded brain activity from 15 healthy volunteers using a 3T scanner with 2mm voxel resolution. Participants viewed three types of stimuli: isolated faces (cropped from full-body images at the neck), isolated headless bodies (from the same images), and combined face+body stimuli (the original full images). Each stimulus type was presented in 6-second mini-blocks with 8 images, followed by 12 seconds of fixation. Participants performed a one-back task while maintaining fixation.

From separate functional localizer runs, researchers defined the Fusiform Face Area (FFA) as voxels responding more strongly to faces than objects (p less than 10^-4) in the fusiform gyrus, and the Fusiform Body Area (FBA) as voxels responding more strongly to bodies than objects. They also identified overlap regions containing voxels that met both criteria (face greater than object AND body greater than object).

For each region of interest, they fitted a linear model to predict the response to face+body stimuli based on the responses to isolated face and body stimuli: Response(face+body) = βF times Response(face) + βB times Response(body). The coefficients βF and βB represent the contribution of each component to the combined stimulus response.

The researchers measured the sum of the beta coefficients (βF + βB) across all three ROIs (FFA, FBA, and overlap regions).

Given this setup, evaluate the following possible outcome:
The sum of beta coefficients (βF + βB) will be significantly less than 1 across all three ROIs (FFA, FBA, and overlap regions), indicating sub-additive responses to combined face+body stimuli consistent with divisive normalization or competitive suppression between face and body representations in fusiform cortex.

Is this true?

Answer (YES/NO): NO